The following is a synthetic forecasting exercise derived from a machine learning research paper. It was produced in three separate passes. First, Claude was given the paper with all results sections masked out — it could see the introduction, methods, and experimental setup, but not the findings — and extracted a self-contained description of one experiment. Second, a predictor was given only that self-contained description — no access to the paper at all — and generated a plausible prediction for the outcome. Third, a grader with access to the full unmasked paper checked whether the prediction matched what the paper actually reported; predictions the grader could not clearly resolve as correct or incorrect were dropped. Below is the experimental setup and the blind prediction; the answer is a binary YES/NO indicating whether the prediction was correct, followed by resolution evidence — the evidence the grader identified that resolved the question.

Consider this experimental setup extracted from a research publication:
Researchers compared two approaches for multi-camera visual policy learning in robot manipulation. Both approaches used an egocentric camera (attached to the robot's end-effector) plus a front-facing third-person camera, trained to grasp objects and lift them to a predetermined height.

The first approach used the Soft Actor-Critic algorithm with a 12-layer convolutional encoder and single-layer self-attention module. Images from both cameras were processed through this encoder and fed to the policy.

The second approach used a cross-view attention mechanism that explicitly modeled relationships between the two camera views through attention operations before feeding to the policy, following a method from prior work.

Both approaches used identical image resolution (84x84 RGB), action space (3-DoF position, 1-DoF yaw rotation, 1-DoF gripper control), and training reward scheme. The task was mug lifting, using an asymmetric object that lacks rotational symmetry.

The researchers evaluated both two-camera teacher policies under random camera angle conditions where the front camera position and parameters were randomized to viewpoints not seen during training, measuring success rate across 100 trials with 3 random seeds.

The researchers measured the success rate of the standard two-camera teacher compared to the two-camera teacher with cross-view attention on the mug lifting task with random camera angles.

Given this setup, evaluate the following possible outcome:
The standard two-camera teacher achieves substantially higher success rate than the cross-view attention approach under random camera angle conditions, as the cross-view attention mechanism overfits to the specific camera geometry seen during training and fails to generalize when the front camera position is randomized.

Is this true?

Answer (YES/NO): NO